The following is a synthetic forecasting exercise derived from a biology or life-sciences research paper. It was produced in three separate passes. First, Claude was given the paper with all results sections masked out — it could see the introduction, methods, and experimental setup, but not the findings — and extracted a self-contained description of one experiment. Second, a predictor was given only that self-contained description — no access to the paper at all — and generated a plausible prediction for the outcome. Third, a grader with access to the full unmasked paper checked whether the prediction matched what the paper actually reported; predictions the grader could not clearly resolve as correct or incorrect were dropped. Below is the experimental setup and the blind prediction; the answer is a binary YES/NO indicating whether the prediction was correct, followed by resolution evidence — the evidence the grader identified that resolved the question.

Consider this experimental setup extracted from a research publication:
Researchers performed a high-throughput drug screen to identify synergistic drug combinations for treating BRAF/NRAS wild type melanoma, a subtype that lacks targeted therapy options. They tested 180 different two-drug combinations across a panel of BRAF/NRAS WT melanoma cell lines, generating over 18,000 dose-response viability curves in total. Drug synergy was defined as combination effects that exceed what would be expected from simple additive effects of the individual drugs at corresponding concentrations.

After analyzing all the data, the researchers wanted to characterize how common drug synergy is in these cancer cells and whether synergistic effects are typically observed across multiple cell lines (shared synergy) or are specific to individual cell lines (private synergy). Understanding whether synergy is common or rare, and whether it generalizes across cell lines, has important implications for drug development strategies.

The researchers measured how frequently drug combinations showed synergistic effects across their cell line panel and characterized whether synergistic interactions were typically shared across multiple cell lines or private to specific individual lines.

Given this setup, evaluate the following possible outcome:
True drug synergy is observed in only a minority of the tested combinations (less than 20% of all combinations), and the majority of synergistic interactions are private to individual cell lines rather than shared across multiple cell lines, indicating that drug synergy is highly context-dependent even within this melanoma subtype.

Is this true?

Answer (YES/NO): NO